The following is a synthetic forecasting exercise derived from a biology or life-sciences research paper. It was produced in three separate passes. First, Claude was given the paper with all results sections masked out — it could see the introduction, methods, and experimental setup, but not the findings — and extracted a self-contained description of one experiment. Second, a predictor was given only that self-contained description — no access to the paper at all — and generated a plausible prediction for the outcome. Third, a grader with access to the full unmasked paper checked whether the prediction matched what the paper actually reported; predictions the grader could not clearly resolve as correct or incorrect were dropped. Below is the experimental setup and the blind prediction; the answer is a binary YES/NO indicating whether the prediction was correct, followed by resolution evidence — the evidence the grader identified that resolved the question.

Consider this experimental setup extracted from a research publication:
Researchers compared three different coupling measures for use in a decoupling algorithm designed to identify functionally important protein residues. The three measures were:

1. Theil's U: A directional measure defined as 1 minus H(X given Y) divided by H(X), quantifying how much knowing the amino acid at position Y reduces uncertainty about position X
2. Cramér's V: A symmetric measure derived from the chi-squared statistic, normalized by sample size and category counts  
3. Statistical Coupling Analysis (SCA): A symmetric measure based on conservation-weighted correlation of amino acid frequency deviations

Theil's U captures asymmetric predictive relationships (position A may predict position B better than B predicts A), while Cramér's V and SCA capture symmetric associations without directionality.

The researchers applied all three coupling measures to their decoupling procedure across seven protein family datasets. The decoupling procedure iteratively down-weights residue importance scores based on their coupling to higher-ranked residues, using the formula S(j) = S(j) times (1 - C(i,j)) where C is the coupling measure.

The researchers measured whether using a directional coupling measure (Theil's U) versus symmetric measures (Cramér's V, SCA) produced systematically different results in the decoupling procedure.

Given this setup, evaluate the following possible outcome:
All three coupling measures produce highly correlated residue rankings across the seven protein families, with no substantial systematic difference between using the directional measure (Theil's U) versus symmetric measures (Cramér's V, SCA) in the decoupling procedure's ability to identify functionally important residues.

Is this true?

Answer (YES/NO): YES